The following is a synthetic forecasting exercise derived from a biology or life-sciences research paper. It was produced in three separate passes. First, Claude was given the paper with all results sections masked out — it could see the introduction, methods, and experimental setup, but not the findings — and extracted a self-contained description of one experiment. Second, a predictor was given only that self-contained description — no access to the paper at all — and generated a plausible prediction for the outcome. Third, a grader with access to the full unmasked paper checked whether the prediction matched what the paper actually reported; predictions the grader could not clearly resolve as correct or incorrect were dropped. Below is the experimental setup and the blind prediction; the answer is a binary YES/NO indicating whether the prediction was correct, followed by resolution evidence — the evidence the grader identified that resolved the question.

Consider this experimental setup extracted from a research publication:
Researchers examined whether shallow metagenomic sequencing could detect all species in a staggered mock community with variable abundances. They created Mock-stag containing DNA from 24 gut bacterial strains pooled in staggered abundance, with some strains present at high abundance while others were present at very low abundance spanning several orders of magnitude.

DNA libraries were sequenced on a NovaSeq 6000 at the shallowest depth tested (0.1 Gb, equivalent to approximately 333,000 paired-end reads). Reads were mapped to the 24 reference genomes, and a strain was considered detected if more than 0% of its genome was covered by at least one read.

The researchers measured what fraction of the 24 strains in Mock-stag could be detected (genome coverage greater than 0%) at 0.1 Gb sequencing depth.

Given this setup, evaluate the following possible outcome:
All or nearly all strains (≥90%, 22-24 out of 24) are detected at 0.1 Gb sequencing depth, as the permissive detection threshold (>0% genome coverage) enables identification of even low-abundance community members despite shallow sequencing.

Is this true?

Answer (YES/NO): YES